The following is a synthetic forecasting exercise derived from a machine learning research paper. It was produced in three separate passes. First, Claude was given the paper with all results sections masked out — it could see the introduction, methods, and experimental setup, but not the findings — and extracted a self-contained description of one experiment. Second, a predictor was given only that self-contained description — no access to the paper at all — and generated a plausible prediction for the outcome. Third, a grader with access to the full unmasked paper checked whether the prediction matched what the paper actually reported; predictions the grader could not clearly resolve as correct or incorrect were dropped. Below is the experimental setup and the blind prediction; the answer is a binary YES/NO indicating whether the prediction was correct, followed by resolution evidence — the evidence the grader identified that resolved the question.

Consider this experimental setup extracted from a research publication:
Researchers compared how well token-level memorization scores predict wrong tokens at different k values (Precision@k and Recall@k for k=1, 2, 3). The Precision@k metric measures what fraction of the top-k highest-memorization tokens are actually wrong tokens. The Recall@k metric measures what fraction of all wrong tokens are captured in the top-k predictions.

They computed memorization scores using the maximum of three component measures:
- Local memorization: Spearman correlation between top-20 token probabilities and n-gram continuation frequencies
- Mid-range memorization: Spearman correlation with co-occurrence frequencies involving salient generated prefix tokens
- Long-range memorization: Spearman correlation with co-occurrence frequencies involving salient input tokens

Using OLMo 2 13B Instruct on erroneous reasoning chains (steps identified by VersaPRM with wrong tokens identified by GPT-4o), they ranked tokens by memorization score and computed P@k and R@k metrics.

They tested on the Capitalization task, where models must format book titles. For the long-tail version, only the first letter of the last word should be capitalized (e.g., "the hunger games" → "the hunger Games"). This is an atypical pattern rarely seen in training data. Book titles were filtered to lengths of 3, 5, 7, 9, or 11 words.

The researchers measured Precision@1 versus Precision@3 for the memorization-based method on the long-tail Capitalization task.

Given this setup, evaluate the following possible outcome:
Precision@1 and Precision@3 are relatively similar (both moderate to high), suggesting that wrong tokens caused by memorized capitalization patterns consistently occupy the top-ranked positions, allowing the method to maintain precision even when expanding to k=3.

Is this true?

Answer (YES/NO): NO